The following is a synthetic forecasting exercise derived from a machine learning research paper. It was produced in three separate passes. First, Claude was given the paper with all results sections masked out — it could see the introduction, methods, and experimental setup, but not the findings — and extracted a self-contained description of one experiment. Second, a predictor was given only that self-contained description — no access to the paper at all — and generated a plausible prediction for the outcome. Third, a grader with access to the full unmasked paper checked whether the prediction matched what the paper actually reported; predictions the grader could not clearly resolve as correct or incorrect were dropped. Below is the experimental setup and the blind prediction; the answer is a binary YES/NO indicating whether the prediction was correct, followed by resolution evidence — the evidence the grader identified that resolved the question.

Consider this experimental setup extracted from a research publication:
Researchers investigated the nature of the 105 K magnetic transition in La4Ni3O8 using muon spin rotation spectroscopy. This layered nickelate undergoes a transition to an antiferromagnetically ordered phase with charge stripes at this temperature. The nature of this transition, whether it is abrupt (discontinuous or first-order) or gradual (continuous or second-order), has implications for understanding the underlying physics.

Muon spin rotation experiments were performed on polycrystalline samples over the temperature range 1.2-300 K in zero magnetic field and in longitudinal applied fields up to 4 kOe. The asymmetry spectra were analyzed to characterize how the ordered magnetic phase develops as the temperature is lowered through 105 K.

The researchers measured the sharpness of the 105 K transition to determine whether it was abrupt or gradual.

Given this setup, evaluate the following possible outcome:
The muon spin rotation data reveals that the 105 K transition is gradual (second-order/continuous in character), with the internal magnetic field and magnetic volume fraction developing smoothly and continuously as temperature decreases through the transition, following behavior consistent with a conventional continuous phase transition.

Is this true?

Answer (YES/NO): NO